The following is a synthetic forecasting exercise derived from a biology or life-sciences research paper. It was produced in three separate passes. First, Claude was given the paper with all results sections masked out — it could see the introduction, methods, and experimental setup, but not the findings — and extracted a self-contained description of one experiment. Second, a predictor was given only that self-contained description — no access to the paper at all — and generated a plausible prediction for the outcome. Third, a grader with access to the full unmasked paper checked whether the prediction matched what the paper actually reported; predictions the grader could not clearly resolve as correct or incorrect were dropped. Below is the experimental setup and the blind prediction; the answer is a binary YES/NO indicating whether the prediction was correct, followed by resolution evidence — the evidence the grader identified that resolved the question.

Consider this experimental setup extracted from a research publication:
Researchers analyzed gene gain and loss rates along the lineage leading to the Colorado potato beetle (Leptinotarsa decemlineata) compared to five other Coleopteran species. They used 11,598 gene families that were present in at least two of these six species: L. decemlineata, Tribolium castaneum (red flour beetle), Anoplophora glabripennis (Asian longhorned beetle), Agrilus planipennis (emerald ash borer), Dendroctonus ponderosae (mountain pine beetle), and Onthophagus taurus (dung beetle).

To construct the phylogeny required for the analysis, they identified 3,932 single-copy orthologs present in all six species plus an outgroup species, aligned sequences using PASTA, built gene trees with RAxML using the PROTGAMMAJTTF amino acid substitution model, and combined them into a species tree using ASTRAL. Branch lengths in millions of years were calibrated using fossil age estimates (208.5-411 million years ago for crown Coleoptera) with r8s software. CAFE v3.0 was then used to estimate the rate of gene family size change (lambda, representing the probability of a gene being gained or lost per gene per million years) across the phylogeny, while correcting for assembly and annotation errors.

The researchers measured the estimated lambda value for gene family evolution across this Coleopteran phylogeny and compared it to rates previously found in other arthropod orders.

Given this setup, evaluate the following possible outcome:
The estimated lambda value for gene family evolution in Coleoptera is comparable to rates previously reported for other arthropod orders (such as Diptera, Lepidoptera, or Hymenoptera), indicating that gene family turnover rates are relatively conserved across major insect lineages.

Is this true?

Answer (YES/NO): YES